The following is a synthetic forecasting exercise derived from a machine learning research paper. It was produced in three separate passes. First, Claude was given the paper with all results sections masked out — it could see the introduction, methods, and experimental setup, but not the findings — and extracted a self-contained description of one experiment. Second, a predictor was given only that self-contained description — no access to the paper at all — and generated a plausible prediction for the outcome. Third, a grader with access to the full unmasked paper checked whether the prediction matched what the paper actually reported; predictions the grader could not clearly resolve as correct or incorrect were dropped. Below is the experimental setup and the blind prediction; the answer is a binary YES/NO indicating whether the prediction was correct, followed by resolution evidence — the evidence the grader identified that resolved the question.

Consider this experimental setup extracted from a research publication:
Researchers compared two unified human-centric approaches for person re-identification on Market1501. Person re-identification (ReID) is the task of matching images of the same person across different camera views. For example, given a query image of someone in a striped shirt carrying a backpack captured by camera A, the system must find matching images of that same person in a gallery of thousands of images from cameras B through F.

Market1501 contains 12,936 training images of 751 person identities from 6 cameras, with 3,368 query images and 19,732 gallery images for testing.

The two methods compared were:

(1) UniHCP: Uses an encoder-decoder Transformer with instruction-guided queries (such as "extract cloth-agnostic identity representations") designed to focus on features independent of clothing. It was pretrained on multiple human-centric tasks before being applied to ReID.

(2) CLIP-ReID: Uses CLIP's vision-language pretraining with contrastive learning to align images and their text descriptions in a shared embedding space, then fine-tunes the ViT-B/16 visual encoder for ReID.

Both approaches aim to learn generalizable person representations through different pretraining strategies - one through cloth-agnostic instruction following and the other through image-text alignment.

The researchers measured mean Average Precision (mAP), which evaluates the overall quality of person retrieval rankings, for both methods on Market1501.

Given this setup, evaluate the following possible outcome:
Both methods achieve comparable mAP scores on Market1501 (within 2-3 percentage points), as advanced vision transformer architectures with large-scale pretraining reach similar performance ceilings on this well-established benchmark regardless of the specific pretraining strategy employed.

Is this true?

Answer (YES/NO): YES